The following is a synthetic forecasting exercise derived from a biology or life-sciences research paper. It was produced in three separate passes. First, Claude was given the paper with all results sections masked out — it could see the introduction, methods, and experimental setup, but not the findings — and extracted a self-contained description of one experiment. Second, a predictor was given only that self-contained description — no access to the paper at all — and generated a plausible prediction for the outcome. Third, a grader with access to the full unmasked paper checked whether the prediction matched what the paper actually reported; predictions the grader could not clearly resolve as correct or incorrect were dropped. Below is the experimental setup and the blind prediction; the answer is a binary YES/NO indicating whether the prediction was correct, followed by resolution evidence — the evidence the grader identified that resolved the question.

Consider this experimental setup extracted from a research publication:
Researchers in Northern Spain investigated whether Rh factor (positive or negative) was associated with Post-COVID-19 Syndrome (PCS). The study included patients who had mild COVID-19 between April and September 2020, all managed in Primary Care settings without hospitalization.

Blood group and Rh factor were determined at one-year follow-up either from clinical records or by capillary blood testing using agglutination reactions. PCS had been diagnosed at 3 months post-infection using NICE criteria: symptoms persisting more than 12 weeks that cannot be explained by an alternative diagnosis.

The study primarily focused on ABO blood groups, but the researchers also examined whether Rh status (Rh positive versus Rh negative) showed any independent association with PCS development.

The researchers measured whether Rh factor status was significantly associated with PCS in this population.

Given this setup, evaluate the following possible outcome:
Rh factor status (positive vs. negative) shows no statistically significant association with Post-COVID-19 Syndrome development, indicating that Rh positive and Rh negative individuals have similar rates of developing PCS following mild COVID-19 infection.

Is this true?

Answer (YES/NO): YES